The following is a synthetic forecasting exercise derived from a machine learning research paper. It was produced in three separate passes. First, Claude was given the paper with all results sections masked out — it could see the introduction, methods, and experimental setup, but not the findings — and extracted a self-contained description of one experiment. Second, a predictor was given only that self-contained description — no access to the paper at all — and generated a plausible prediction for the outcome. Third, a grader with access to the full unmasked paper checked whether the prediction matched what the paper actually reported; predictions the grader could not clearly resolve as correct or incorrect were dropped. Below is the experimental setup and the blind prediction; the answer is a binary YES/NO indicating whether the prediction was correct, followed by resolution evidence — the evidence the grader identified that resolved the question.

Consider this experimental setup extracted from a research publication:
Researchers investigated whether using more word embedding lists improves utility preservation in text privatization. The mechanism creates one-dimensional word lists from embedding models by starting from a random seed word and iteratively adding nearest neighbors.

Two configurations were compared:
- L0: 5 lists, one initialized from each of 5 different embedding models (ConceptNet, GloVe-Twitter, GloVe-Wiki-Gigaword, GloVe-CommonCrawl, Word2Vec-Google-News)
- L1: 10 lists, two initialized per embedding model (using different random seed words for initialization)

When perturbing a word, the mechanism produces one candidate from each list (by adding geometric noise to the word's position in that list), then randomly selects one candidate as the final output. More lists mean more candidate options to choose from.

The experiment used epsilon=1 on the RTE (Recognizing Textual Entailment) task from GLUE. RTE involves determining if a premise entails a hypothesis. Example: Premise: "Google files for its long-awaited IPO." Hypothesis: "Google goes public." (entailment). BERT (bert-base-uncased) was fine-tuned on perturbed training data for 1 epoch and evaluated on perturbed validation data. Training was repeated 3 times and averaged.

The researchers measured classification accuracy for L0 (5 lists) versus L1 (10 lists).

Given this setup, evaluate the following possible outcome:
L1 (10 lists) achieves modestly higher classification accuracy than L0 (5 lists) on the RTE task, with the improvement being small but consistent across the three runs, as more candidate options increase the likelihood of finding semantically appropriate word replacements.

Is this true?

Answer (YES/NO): NO